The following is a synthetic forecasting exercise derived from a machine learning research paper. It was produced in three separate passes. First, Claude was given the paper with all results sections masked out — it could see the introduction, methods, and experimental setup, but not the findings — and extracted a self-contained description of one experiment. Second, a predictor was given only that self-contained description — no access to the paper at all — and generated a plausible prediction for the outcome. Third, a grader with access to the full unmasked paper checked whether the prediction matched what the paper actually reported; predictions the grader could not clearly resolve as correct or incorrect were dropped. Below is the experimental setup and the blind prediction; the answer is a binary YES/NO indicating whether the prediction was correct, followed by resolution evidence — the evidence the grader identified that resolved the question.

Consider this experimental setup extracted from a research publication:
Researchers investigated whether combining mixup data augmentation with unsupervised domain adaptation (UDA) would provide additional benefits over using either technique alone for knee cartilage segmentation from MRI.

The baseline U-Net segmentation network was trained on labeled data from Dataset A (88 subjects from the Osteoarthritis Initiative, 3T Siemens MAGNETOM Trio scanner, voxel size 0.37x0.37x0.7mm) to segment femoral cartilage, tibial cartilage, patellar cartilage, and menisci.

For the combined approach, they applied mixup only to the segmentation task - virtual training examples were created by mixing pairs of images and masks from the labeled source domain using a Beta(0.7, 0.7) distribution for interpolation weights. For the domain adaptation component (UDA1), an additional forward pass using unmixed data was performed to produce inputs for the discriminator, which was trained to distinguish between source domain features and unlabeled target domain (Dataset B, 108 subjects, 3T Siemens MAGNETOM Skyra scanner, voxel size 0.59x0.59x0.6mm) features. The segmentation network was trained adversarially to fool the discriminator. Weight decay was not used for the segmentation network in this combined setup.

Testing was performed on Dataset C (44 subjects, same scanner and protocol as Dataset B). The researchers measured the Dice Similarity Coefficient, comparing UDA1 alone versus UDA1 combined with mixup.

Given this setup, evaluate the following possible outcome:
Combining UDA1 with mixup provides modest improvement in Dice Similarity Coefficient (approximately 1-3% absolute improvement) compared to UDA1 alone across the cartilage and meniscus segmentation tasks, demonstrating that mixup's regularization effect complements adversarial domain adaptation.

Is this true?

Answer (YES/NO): NO